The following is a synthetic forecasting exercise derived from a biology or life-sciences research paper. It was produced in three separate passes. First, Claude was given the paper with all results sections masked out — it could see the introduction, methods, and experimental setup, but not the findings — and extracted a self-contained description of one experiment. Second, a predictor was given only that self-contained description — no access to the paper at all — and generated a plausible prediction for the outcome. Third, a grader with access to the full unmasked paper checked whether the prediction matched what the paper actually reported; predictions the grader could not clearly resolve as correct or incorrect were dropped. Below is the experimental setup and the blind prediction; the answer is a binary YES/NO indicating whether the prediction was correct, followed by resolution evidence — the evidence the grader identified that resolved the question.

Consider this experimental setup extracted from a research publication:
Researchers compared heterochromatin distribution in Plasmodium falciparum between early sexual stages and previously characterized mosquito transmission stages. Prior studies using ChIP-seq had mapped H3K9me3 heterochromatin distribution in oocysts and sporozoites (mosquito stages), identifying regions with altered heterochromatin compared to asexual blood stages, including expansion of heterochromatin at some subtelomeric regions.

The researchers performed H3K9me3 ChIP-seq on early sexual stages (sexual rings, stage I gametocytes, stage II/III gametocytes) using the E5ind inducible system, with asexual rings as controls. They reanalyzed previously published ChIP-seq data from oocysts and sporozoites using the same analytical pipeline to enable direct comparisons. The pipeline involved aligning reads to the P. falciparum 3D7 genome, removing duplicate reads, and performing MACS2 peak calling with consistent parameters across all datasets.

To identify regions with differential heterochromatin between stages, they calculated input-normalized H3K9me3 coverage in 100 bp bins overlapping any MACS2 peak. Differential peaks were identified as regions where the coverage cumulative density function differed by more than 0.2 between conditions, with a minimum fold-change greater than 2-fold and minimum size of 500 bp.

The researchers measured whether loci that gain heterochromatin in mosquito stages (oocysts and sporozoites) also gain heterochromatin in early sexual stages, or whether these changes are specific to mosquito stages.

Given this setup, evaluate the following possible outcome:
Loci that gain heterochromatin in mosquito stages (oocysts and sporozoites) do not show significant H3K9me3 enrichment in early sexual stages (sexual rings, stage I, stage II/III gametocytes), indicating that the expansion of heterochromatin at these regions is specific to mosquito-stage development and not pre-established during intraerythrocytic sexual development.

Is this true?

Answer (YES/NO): NO